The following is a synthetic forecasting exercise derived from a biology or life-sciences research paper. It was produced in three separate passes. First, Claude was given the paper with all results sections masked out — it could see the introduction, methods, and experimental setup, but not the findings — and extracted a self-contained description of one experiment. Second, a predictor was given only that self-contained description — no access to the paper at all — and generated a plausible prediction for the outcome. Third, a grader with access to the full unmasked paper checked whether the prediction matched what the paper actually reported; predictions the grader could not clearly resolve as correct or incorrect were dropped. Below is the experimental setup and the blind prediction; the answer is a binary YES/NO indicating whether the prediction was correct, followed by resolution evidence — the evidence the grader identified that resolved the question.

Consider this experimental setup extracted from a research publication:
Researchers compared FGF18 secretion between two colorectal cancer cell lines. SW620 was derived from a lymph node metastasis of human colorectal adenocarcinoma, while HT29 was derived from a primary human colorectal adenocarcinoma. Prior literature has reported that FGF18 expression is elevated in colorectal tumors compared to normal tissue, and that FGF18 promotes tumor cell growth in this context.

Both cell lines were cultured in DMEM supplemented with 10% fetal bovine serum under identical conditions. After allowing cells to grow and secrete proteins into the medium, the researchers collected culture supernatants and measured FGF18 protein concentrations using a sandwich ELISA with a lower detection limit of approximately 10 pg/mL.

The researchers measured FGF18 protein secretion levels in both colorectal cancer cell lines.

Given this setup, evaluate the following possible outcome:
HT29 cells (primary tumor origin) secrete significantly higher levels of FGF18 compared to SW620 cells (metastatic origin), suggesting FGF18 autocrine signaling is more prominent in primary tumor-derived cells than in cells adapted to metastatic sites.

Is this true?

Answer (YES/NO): NO